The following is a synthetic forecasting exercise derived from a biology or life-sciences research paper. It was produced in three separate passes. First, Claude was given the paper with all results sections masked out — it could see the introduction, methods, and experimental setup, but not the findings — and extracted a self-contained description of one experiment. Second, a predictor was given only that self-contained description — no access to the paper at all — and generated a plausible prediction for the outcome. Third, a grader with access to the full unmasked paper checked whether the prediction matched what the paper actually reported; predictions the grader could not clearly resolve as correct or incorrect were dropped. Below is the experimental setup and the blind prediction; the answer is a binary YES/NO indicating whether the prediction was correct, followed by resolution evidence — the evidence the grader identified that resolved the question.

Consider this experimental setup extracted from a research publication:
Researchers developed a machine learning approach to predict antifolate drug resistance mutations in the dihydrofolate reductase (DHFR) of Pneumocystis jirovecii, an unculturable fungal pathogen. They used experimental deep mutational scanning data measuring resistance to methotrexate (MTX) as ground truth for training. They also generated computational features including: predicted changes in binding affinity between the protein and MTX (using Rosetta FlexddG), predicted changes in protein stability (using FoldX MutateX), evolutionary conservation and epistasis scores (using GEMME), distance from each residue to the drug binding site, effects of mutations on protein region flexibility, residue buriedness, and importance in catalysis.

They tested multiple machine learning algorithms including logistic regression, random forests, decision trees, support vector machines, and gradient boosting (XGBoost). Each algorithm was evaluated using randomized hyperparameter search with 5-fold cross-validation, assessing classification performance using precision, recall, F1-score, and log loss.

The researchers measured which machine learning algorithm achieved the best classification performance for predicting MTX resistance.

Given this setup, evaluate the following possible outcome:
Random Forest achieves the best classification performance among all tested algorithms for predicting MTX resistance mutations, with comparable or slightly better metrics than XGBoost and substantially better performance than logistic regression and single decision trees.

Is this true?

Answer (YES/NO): YES